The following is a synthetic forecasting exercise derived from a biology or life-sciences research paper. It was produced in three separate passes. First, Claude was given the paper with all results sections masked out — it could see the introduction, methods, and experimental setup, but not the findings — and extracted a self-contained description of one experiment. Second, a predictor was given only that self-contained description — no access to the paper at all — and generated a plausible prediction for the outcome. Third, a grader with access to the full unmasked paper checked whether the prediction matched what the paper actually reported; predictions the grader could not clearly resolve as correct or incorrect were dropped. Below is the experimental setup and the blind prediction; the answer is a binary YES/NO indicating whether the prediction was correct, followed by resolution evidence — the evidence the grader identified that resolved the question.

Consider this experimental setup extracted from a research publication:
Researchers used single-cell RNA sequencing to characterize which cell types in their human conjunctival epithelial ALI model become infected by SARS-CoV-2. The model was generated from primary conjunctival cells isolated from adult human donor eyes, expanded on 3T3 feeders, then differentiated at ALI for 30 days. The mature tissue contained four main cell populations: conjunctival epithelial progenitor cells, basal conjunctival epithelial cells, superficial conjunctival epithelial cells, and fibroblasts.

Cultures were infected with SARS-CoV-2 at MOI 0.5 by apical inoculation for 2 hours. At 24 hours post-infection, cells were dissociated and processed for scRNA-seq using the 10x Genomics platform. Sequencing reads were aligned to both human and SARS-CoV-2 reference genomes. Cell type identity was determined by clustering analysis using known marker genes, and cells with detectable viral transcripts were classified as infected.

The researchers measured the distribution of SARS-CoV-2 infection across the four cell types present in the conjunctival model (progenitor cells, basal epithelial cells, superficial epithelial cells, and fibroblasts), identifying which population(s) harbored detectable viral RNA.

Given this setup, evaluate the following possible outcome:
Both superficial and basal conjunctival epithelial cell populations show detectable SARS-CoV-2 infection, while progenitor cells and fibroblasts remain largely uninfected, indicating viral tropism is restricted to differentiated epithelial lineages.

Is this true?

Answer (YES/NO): NO